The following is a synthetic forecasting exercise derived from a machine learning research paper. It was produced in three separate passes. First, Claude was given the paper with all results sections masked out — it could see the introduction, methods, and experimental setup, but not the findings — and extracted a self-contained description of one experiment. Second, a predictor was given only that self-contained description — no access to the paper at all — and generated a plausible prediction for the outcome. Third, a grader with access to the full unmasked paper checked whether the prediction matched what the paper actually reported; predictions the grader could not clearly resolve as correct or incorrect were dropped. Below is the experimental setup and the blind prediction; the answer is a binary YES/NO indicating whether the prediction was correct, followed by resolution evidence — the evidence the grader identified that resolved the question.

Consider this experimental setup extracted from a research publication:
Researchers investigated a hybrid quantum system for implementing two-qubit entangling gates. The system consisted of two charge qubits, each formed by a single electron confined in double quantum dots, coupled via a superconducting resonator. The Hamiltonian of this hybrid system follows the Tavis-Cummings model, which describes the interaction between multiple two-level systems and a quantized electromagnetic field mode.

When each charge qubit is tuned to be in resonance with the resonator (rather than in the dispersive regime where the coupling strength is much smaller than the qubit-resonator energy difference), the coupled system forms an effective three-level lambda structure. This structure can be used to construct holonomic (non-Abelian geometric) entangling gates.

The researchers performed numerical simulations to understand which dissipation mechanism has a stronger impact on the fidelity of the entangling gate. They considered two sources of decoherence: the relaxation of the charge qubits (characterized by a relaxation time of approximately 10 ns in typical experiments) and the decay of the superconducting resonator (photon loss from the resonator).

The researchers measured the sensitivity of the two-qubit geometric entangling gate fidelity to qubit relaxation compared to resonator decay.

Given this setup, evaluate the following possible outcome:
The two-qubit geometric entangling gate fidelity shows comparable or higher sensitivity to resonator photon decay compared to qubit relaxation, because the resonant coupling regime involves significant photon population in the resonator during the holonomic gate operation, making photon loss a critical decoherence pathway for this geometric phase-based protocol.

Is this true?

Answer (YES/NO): NO